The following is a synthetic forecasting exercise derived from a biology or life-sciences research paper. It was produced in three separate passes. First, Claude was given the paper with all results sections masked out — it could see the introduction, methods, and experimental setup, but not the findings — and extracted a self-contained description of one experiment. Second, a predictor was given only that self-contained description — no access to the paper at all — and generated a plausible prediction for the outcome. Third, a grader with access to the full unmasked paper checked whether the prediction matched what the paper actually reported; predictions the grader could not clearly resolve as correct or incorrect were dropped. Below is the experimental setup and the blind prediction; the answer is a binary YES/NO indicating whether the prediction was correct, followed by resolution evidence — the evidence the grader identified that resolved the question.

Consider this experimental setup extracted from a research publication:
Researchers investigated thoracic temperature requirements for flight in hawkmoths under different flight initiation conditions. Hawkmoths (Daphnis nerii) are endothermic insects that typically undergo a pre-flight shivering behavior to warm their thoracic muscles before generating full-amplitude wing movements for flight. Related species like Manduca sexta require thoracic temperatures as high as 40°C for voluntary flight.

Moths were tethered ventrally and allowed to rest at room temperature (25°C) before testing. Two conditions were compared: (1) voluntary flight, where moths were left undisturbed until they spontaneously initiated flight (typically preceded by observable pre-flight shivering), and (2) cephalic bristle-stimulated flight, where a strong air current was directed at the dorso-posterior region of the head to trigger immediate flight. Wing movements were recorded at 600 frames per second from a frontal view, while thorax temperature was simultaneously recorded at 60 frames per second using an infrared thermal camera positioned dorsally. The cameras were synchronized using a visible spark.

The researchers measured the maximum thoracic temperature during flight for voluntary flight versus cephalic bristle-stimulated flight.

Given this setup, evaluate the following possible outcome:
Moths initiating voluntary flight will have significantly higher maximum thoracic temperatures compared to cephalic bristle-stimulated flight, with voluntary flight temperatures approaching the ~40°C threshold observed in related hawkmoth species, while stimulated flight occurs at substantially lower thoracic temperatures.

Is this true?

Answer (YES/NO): NO